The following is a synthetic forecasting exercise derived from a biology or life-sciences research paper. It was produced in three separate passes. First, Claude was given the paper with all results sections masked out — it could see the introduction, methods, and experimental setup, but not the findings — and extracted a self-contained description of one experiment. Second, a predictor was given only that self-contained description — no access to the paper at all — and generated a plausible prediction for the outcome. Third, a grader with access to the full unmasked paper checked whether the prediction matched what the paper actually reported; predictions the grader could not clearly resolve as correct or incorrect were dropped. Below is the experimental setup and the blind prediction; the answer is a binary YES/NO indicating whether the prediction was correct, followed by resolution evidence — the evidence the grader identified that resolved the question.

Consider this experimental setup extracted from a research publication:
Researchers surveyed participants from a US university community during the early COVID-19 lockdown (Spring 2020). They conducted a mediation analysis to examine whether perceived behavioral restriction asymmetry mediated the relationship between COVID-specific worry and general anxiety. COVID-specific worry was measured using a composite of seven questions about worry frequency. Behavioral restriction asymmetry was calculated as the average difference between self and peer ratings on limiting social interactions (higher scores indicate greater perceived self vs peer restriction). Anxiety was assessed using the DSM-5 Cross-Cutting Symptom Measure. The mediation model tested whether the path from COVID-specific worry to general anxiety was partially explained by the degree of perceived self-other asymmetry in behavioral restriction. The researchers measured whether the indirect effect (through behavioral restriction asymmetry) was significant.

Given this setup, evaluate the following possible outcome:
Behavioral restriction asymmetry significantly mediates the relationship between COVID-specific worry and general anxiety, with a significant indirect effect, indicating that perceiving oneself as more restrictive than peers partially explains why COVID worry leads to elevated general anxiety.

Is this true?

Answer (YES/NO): YES